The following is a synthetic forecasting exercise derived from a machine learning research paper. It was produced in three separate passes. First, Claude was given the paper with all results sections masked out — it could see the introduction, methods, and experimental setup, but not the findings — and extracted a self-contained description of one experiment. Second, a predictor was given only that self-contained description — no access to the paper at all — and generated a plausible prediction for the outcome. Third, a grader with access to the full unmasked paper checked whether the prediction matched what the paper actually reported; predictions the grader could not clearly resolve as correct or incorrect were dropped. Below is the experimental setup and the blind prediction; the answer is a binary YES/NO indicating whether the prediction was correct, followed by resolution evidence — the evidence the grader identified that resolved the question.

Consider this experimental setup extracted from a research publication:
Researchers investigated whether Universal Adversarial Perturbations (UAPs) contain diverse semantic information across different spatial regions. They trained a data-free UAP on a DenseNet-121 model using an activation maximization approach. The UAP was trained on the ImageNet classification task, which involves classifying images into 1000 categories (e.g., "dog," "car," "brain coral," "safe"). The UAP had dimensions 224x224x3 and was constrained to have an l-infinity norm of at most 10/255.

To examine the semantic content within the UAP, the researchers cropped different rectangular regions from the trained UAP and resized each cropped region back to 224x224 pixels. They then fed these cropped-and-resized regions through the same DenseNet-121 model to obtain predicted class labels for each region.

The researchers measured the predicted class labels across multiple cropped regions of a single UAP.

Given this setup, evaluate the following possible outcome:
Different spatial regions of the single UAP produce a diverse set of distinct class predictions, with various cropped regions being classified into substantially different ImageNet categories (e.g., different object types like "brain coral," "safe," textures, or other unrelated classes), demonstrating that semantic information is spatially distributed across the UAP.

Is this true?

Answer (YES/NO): YES